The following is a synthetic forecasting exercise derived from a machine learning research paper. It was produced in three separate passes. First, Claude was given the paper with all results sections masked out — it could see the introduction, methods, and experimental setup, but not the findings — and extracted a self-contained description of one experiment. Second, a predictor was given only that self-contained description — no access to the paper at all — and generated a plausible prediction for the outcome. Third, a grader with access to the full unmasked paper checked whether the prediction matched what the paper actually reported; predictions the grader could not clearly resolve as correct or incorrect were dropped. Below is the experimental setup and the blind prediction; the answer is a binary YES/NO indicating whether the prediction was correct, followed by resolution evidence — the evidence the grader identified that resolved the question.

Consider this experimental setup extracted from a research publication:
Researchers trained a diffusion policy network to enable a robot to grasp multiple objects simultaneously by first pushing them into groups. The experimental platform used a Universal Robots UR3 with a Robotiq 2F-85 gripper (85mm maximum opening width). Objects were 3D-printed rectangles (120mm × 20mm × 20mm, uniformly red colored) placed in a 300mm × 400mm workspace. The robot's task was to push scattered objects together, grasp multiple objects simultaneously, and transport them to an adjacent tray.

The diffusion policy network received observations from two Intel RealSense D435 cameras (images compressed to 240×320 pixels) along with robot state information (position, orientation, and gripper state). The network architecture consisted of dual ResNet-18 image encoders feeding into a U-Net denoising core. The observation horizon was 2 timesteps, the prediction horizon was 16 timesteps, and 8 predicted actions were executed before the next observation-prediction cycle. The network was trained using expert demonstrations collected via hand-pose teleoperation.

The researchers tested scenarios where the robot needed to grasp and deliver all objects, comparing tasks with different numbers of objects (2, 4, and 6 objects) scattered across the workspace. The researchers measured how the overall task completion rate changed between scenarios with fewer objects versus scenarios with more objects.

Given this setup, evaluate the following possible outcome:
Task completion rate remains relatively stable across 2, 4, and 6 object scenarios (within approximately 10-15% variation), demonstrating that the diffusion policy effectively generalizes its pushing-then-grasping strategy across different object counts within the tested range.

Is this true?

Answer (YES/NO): NO